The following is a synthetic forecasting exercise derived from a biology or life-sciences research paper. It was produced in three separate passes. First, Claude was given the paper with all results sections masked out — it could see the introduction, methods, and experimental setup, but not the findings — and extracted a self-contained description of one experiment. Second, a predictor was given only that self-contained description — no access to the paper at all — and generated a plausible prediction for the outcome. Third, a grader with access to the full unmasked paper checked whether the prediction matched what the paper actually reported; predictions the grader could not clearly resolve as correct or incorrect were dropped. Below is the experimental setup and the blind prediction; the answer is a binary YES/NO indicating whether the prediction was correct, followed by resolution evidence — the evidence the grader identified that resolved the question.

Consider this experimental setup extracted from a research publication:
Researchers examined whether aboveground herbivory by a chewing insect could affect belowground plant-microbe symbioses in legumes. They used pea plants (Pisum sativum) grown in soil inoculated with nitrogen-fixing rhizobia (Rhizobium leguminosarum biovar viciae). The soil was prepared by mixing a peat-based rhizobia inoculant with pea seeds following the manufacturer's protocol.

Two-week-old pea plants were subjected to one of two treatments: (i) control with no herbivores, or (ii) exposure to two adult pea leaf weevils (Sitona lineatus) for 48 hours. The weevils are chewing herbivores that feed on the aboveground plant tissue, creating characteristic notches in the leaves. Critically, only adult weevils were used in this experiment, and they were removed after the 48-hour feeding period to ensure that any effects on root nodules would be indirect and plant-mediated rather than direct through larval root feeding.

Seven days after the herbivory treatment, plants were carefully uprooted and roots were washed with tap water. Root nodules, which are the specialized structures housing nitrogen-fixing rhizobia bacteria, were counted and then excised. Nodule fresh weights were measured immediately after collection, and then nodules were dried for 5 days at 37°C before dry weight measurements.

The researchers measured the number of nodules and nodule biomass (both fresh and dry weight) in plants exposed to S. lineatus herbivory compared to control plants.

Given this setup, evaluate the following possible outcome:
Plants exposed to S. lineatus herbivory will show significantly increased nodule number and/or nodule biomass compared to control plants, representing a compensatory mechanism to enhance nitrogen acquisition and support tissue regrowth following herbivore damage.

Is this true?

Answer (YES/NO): NO